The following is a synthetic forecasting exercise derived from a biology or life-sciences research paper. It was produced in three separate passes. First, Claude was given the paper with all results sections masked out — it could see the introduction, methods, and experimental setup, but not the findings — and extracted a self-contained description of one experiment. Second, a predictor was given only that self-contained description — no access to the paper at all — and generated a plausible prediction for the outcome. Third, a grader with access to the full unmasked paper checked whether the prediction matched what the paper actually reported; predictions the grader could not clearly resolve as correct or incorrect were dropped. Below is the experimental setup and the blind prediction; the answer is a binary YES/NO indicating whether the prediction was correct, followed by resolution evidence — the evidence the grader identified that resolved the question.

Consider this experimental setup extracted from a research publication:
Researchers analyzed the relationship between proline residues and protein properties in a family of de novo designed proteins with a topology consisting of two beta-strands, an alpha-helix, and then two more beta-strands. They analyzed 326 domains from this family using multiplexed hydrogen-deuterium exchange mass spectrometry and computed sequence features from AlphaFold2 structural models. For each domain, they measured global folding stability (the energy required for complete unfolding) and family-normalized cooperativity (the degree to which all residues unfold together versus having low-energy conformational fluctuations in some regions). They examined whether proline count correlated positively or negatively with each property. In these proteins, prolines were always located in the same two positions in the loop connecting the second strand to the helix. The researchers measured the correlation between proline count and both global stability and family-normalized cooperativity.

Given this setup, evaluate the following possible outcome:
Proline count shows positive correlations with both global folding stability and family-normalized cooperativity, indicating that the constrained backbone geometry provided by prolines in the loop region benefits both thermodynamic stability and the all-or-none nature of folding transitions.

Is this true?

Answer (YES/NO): NO